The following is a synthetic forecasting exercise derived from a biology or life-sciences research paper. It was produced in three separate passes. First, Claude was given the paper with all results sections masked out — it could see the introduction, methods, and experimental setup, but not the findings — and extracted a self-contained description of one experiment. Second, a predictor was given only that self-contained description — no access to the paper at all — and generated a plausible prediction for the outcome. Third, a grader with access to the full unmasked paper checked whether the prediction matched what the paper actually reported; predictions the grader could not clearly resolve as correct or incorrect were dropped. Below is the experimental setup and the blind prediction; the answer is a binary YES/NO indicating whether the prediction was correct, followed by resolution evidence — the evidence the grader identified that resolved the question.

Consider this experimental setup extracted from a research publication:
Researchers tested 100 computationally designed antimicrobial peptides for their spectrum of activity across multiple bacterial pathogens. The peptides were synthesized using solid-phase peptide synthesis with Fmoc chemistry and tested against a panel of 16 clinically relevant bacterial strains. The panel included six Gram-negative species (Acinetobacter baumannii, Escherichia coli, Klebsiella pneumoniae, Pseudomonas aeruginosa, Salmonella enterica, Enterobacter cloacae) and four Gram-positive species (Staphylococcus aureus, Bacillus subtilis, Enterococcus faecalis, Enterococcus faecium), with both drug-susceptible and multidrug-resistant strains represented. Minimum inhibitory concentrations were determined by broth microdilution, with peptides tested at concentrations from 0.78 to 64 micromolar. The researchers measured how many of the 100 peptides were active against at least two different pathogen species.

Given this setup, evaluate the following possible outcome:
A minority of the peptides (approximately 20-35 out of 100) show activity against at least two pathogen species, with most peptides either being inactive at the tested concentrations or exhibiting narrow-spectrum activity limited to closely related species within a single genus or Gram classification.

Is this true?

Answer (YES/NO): NO